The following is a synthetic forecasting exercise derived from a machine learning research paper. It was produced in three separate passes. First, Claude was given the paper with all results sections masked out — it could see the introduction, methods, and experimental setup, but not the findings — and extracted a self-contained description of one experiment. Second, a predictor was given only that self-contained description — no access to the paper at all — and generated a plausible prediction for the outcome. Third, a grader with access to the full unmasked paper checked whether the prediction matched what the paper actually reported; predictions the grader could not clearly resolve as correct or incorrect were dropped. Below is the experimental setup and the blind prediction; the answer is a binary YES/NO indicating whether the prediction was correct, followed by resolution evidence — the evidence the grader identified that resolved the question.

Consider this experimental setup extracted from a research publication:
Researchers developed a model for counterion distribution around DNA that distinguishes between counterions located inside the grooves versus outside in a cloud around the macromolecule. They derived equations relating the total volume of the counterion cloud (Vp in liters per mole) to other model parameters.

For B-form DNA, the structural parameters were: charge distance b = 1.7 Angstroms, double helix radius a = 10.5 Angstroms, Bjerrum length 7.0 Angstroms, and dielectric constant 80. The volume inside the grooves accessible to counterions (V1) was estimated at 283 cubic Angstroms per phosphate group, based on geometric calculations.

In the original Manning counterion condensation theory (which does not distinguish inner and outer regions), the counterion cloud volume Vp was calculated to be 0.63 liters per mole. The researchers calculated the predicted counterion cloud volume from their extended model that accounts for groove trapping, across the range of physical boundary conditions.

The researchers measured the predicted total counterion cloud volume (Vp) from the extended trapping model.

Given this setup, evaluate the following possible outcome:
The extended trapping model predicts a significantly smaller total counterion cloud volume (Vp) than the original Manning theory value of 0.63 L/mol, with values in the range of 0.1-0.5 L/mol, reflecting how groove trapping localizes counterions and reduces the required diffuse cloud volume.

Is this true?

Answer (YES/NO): NO